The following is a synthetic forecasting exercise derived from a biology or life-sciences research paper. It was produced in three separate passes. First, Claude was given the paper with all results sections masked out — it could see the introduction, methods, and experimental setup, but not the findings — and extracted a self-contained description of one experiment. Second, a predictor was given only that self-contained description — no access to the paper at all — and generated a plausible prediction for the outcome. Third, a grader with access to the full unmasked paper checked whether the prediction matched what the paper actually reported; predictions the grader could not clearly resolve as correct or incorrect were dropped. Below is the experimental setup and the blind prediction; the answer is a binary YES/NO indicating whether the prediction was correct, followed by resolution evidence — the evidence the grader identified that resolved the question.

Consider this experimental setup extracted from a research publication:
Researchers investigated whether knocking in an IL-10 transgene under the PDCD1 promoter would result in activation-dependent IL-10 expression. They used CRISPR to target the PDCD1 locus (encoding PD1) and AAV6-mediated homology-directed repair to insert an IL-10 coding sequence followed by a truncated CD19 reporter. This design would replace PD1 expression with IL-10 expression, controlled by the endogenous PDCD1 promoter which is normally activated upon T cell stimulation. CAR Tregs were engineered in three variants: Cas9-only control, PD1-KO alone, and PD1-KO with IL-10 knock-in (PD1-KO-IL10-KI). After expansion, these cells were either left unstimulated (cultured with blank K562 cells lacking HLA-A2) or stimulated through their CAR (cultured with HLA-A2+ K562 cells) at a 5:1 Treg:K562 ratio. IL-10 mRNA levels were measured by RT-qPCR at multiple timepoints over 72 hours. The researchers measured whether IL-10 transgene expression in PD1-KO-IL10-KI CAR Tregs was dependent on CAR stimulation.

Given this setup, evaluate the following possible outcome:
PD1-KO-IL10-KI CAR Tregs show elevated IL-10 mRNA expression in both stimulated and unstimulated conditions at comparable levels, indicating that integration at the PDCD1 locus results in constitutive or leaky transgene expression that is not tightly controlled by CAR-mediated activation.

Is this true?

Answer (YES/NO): NO